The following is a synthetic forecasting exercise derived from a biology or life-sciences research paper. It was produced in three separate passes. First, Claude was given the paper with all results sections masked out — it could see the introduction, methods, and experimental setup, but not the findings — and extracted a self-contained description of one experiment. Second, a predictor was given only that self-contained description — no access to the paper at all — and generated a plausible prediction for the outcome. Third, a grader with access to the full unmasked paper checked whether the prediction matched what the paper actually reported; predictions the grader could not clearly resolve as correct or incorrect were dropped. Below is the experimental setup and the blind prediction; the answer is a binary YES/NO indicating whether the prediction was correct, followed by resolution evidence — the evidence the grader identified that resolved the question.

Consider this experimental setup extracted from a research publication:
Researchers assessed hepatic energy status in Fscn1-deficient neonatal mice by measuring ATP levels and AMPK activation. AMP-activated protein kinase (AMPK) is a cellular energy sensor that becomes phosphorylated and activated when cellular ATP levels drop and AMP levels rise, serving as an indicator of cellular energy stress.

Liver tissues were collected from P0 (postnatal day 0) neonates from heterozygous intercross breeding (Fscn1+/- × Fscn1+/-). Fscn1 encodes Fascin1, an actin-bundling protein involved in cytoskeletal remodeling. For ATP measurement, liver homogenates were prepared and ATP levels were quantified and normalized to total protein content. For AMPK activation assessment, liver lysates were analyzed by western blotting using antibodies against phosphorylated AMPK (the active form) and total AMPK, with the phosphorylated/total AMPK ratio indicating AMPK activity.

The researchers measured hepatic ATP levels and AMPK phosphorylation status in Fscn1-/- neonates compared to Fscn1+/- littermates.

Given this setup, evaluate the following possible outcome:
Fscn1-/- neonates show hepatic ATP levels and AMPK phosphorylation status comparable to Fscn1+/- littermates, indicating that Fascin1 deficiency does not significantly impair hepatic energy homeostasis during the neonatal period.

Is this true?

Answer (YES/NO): NO